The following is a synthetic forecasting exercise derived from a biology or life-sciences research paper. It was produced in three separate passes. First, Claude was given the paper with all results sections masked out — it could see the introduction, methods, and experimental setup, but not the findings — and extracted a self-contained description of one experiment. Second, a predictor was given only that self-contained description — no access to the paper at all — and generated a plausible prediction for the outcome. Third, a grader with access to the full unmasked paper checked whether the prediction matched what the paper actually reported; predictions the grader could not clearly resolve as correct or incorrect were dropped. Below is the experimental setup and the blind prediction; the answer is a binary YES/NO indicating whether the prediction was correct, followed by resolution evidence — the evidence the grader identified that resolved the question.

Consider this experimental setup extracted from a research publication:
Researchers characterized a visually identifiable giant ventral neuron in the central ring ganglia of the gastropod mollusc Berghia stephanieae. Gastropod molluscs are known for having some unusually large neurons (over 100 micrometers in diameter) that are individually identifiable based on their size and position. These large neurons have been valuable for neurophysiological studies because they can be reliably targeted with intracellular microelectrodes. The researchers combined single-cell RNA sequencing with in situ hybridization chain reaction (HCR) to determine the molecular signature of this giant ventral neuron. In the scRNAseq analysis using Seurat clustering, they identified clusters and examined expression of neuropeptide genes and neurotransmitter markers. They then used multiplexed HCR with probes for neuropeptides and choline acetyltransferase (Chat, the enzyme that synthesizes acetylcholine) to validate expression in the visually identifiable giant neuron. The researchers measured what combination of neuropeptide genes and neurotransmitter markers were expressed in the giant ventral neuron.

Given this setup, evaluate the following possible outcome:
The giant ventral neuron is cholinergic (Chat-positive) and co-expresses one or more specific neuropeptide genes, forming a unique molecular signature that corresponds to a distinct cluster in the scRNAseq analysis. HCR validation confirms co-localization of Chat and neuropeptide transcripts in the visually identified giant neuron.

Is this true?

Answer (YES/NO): NO